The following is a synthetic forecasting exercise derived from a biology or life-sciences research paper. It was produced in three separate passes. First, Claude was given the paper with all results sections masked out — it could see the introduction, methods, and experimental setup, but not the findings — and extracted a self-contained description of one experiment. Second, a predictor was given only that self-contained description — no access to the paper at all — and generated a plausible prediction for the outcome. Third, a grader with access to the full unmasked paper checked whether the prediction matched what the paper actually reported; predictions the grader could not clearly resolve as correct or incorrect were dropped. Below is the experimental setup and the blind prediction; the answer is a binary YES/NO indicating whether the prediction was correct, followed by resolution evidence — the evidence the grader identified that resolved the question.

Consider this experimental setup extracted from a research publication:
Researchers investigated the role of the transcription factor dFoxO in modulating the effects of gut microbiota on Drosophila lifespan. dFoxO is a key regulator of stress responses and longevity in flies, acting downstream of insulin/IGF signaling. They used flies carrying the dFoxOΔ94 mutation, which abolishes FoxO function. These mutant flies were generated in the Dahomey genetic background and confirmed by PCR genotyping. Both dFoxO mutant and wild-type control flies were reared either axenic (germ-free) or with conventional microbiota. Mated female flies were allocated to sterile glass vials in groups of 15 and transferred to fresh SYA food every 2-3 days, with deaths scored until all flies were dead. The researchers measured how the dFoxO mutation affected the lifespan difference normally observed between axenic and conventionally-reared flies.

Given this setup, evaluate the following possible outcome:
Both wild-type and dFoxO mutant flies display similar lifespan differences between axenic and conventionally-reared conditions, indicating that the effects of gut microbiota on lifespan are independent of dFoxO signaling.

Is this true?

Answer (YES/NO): NO